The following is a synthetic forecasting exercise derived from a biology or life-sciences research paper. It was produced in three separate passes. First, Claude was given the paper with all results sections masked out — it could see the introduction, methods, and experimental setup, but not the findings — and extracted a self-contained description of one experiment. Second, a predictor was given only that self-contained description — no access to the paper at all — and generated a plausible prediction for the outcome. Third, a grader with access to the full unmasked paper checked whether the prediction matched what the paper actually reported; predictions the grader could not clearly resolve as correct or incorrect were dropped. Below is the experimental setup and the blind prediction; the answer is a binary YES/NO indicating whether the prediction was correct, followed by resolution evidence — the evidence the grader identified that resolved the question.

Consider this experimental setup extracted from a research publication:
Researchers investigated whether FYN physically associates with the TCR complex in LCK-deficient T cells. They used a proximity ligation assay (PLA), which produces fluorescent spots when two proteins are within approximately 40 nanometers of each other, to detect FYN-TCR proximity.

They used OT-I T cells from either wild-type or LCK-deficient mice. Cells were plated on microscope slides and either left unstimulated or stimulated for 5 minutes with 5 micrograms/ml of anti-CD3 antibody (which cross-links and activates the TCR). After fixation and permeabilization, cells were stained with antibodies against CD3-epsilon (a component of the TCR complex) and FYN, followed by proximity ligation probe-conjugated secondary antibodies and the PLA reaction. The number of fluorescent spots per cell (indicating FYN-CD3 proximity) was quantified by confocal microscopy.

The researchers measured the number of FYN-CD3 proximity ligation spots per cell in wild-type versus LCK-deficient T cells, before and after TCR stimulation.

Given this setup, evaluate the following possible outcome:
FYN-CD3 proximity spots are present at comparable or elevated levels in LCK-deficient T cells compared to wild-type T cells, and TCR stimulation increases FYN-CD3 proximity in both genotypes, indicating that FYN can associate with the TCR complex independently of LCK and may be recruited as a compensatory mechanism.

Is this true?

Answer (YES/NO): NO